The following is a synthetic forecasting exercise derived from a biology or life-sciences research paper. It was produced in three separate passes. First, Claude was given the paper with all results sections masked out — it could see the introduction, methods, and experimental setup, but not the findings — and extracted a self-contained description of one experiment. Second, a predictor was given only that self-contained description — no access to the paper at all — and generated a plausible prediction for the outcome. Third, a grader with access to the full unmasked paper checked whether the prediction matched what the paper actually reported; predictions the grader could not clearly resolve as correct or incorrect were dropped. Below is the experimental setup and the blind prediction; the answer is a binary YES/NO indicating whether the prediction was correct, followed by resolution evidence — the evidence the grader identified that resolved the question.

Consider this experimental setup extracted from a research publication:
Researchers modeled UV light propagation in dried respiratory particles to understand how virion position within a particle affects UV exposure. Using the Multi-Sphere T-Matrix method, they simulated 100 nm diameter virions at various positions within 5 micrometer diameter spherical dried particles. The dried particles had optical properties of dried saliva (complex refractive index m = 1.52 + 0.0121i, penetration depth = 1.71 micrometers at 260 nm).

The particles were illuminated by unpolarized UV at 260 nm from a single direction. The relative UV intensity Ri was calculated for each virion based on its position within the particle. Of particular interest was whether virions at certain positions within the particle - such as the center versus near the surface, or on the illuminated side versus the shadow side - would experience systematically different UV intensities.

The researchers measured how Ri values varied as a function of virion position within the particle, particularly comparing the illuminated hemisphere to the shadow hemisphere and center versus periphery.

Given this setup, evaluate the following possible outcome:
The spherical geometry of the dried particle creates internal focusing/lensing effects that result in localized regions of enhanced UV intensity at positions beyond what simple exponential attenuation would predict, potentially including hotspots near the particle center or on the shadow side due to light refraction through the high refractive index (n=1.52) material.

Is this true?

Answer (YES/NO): YES